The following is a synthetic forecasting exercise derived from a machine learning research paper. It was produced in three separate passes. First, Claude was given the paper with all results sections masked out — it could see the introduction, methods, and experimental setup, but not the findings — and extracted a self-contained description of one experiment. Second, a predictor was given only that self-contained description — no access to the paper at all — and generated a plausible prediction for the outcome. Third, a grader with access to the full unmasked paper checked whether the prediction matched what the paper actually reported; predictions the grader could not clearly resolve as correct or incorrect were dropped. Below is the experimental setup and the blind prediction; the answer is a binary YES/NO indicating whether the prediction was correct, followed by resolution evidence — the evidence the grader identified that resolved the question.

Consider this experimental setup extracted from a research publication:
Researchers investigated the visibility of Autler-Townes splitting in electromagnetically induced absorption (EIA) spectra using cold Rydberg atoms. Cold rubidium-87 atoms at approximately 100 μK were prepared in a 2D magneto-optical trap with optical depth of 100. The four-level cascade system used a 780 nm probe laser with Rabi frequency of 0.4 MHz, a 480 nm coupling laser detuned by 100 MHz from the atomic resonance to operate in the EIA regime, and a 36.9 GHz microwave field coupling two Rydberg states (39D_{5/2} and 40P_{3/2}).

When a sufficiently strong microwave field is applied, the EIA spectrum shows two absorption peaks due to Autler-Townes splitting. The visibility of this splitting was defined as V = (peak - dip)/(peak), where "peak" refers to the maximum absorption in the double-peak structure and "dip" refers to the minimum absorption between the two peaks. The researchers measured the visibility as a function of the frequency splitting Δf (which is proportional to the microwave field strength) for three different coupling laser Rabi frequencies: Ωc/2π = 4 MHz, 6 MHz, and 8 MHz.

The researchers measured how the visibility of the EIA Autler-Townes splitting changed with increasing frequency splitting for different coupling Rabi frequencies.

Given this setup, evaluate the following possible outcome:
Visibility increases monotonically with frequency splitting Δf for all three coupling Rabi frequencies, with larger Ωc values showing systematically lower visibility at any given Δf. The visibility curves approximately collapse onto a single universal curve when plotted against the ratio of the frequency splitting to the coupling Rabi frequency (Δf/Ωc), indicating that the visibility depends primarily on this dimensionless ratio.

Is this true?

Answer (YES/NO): NO